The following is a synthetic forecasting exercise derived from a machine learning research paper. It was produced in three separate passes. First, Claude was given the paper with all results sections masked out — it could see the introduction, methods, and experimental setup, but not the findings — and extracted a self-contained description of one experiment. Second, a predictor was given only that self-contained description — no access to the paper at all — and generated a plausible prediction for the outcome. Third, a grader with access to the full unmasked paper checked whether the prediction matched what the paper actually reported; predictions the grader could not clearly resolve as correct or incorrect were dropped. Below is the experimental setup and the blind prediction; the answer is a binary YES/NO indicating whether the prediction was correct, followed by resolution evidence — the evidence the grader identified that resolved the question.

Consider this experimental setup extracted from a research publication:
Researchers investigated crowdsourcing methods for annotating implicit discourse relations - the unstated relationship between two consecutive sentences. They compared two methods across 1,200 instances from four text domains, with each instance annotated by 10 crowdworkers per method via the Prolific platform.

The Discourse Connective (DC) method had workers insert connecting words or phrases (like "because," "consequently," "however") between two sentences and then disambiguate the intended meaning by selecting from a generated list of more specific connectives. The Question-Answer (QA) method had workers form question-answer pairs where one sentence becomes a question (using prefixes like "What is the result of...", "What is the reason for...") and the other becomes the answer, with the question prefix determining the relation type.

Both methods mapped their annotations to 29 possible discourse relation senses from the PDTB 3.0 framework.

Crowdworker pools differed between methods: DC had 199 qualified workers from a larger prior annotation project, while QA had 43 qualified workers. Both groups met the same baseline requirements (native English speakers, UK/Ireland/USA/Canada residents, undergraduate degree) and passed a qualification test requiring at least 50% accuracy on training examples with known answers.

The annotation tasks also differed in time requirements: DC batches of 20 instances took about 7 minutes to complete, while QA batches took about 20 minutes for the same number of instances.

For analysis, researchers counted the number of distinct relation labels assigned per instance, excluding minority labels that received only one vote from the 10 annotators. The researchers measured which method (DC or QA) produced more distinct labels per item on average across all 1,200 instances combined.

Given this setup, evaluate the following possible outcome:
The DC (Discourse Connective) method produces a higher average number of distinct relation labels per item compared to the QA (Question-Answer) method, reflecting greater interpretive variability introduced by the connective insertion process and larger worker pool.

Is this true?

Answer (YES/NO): NO